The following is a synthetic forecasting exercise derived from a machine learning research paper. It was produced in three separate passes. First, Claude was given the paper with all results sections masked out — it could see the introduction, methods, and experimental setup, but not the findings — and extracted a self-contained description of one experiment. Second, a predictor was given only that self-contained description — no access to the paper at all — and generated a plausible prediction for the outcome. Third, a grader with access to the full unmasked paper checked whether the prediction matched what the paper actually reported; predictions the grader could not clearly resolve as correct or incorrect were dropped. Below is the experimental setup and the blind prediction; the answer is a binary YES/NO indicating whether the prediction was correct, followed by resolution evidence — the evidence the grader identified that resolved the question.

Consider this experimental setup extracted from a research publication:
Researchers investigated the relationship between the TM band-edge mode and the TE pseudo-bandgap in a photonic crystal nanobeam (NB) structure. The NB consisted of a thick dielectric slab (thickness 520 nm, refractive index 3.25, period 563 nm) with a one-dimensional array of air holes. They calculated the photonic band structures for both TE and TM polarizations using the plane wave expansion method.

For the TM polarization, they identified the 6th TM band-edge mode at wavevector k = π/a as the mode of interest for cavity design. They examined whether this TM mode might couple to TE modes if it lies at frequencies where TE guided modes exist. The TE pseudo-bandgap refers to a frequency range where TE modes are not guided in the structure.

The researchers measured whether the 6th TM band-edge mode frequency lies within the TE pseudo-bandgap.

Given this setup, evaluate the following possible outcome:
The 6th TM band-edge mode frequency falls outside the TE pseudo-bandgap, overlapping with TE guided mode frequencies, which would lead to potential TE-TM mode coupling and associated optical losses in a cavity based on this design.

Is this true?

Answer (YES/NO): NO